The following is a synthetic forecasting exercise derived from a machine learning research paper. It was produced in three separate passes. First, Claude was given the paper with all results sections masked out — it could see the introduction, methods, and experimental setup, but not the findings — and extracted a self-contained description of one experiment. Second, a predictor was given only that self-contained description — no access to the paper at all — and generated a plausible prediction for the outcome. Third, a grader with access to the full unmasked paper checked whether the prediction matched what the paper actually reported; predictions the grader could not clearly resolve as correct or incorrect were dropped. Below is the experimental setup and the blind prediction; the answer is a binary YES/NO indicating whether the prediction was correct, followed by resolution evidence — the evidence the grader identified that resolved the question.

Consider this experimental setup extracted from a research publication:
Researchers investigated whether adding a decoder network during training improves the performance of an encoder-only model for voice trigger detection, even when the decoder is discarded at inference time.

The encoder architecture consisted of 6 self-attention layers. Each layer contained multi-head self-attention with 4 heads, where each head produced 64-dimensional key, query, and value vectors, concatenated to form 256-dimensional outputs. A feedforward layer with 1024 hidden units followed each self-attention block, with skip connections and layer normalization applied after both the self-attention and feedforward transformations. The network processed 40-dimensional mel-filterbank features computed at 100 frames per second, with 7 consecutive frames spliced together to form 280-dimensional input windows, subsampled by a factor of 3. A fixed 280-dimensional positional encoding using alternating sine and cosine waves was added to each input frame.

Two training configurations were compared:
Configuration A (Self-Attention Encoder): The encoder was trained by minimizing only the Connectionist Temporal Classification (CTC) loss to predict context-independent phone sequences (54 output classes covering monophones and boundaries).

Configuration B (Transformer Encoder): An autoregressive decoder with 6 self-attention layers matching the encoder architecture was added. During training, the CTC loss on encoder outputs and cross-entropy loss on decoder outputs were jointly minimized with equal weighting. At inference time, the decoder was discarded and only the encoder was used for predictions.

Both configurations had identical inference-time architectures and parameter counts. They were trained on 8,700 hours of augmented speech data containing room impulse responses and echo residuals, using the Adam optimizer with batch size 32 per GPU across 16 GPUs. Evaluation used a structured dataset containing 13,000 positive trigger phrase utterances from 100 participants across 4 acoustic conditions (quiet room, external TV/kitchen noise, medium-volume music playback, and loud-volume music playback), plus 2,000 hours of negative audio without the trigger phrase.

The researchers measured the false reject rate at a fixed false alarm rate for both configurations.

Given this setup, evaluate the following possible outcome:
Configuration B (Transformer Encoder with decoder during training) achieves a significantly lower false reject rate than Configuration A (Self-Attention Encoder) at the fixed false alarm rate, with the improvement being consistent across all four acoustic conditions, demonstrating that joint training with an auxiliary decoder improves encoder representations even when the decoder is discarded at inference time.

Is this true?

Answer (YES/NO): NO